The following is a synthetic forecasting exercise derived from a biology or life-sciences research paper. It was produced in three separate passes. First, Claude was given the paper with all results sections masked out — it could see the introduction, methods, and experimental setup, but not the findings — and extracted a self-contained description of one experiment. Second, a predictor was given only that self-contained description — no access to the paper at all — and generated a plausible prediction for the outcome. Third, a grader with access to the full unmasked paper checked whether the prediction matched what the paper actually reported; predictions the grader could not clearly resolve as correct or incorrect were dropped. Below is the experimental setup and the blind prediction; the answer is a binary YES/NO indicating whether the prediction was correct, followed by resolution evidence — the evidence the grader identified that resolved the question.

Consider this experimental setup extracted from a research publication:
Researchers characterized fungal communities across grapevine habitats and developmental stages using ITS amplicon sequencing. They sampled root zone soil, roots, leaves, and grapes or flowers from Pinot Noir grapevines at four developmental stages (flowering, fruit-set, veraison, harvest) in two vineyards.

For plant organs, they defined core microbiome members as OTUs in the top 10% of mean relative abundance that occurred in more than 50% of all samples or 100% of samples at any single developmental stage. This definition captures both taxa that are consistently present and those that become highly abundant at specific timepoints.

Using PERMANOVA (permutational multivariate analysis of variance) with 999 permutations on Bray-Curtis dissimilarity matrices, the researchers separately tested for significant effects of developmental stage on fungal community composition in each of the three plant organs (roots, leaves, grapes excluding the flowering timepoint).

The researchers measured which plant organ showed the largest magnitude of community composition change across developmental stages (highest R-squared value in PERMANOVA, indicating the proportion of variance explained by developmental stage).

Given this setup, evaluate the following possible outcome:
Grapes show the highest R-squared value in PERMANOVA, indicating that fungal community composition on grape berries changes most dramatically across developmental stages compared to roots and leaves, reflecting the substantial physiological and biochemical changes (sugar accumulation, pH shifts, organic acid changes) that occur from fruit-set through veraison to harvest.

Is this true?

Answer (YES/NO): YES